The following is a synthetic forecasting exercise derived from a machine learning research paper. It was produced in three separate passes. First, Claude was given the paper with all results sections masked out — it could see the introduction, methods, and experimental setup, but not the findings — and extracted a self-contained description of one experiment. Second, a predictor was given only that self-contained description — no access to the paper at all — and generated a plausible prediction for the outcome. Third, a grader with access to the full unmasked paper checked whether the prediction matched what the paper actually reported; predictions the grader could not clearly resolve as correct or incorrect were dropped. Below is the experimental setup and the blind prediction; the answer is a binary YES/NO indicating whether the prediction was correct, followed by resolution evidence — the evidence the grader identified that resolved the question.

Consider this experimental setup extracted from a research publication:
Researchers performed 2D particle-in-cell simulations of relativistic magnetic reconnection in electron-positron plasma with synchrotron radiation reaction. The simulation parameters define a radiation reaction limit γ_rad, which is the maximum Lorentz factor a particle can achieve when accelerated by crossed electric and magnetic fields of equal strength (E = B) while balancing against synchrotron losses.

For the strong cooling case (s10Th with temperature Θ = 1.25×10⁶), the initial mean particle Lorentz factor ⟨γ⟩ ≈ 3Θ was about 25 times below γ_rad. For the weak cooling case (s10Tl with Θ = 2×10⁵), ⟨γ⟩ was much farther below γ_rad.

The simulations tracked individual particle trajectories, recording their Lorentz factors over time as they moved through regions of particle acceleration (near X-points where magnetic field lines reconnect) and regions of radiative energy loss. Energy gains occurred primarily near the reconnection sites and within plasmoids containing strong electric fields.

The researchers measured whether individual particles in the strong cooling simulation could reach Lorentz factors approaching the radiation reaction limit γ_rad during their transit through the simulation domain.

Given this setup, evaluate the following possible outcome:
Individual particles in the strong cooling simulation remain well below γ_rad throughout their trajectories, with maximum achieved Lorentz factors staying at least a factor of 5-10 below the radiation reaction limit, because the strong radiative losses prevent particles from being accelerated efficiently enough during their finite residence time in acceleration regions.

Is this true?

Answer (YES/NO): NO